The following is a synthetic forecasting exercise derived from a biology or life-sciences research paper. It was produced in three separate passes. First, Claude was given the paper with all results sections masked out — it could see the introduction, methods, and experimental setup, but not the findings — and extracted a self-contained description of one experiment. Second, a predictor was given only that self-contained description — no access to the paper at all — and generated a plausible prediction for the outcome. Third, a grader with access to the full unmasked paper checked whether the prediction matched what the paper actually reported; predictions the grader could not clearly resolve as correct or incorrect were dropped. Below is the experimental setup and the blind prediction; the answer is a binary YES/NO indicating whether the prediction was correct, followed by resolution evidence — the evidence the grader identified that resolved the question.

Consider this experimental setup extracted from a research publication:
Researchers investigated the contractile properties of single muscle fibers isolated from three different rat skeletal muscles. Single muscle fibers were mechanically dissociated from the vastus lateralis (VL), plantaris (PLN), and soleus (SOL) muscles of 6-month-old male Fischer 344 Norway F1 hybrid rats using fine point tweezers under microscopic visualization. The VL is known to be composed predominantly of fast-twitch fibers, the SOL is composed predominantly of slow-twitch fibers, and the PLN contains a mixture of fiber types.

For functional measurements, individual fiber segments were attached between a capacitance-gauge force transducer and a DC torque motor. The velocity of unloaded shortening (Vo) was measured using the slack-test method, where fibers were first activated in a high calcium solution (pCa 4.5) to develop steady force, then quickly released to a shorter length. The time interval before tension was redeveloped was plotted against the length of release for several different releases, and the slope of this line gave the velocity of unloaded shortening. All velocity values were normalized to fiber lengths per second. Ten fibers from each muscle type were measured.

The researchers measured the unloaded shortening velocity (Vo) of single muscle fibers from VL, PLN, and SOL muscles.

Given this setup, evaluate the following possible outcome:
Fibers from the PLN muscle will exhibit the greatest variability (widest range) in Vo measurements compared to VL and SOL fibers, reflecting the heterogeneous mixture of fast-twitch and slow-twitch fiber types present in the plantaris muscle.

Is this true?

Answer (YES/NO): NO